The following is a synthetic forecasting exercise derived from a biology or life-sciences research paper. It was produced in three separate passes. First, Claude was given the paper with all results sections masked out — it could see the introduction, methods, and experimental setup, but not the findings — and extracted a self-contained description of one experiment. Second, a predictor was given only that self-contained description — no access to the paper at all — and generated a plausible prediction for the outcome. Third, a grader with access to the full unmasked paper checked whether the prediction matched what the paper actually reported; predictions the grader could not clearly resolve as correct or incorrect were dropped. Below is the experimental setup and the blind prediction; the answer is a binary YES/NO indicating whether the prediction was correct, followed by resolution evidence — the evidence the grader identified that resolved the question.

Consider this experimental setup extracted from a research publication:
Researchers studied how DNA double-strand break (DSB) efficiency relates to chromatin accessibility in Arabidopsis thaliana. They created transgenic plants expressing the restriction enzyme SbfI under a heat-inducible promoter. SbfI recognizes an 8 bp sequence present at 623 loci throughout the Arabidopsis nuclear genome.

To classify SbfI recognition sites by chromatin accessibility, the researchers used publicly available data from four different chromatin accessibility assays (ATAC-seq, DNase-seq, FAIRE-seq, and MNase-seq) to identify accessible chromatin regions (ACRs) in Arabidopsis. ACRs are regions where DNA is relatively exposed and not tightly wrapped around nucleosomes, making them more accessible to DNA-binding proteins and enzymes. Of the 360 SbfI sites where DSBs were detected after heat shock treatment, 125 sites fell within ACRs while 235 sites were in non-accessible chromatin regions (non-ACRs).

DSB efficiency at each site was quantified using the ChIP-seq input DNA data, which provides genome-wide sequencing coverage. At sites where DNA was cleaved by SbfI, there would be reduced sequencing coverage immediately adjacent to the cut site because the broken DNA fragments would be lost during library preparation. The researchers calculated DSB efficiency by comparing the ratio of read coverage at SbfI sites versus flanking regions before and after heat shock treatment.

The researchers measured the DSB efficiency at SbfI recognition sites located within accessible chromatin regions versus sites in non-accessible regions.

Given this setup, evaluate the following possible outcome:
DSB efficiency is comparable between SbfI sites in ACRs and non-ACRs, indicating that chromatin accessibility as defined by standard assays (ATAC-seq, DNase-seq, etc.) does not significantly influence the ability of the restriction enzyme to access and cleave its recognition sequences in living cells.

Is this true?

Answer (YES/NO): YES